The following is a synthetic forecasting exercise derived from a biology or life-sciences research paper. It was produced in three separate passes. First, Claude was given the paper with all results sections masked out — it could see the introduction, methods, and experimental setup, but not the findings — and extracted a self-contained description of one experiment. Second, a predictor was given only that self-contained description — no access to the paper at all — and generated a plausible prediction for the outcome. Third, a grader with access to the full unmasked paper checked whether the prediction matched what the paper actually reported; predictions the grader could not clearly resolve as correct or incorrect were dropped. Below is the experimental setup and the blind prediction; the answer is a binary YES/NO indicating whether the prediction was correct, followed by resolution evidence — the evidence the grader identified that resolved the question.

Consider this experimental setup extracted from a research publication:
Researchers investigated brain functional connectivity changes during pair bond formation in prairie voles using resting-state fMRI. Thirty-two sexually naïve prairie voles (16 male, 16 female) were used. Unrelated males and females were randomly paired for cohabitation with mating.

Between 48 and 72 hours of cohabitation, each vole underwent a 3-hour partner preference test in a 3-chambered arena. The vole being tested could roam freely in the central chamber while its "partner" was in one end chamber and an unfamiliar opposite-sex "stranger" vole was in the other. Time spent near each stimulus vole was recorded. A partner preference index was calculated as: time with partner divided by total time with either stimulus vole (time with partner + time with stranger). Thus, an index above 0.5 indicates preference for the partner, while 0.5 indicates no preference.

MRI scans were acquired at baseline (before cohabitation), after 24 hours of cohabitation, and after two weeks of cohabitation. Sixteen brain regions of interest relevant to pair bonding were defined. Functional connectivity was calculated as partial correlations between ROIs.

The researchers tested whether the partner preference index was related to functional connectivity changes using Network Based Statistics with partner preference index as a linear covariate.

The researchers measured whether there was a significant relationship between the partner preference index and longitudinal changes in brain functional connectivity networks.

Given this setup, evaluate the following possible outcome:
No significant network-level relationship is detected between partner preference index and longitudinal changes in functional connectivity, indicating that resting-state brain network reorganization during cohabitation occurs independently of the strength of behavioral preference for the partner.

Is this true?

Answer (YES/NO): NO